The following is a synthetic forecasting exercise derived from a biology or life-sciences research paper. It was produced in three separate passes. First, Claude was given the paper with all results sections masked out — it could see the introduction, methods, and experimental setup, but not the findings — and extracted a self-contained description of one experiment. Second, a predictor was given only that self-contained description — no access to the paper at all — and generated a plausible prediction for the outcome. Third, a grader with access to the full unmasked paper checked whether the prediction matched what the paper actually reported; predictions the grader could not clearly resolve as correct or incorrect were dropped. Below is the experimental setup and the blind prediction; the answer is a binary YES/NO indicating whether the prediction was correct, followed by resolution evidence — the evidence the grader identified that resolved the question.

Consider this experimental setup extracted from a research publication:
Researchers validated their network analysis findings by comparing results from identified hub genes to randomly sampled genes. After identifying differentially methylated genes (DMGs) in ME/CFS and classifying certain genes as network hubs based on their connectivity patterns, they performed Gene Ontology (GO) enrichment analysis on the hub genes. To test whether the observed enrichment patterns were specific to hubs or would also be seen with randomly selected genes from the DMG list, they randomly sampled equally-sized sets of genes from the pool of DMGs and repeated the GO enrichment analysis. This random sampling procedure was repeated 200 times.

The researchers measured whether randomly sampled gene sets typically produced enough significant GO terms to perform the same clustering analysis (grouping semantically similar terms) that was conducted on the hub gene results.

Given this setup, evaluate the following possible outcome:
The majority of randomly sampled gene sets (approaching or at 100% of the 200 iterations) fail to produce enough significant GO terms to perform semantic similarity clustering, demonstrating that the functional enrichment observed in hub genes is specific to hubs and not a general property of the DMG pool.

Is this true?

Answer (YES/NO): YES